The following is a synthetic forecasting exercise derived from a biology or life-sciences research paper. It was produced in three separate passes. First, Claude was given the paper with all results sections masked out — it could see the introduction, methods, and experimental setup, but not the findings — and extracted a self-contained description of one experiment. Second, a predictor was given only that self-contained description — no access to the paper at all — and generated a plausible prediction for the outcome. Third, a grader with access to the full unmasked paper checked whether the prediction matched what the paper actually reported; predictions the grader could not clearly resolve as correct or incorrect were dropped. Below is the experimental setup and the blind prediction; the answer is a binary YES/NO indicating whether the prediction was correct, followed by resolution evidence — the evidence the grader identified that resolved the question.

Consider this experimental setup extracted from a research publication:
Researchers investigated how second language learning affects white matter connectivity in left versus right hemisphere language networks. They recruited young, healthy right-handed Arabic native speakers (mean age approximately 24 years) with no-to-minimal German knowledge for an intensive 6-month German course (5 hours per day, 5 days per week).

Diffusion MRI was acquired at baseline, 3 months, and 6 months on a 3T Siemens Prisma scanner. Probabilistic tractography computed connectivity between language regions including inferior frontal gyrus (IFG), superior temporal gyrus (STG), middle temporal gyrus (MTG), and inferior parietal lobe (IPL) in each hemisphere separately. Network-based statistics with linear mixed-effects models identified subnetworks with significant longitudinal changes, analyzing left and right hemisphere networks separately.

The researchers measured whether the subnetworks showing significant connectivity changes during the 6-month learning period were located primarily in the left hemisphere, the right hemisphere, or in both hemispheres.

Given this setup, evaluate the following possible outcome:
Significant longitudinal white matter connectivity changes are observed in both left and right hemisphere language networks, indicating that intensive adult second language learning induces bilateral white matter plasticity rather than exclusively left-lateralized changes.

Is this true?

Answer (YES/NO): YES